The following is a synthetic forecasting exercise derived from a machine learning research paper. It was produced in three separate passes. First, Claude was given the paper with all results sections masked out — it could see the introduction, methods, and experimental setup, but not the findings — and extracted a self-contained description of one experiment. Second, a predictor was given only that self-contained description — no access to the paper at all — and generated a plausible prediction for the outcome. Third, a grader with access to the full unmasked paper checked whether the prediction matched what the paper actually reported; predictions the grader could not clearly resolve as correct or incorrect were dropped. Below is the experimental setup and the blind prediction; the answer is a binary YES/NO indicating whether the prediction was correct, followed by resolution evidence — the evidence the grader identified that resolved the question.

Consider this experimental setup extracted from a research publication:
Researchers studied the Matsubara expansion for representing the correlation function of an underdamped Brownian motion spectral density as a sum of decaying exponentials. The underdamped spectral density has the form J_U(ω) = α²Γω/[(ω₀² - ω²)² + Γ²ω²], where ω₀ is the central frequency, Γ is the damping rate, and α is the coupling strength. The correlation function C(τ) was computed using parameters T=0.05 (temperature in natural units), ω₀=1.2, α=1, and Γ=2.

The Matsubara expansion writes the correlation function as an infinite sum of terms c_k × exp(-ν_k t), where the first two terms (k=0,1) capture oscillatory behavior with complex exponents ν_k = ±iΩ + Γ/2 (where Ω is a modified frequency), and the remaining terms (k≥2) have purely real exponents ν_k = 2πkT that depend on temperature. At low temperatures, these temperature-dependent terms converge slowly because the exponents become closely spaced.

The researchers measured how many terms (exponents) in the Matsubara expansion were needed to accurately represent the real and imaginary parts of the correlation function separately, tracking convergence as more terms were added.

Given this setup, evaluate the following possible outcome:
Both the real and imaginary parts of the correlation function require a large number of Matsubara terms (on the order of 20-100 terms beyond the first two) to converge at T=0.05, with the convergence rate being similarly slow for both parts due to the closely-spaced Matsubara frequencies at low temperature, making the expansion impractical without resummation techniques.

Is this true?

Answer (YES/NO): NO